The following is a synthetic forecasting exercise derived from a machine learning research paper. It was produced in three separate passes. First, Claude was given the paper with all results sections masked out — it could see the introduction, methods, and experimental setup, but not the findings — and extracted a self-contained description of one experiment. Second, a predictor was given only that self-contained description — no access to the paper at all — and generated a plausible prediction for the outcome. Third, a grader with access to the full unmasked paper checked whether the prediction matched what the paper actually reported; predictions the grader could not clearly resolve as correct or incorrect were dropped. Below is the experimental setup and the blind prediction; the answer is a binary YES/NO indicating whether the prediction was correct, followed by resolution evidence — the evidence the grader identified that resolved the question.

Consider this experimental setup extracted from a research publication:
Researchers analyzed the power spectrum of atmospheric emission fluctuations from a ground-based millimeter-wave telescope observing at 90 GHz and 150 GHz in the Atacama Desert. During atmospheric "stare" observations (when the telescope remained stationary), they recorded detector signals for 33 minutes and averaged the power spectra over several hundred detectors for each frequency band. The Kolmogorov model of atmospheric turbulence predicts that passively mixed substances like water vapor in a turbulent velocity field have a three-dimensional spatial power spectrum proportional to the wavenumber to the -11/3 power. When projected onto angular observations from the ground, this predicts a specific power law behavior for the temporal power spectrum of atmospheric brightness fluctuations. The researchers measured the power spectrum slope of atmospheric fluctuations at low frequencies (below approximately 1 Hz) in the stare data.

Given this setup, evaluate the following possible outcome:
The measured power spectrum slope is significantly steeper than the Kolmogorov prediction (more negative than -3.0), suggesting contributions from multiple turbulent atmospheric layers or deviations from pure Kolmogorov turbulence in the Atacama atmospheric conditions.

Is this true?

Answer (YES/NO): NO